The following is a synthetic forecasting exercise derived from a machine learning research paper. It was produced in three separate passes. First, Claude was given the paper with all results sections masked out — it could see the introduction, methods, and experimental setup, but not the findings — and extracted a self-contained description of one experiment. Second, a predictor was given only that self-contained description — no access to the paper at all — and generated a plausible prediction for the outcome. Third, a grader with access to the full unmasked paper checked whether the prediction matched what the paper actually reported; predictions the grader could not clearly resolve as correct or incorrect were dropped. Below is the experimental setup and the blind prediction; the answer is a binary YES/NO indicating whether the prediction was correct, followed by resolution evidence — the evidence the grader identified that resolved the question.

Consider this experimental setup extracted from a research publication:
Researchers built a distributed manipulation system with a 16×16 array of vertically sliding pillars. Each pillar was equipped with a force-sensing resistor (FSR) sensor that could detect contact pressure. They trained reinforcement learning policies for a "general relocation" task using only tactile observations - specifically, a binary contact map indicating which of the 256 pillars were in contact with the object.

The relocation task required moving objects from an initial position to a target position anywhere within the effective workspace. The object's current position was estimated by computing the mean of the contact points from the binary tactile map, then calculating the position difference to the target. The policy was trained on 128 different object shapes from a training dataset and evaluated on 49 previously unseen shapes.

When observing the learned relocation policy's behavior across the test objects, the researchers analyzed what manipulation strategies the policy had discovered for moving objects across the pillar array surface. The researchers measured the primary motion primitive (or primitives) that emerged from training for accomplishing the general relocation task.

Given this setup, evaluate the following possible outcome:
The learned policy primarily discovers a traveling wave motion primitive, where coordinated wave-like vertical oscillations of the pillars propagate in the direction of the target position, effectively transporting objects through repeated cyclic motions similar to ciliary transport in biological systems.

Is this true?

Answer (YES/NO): NO